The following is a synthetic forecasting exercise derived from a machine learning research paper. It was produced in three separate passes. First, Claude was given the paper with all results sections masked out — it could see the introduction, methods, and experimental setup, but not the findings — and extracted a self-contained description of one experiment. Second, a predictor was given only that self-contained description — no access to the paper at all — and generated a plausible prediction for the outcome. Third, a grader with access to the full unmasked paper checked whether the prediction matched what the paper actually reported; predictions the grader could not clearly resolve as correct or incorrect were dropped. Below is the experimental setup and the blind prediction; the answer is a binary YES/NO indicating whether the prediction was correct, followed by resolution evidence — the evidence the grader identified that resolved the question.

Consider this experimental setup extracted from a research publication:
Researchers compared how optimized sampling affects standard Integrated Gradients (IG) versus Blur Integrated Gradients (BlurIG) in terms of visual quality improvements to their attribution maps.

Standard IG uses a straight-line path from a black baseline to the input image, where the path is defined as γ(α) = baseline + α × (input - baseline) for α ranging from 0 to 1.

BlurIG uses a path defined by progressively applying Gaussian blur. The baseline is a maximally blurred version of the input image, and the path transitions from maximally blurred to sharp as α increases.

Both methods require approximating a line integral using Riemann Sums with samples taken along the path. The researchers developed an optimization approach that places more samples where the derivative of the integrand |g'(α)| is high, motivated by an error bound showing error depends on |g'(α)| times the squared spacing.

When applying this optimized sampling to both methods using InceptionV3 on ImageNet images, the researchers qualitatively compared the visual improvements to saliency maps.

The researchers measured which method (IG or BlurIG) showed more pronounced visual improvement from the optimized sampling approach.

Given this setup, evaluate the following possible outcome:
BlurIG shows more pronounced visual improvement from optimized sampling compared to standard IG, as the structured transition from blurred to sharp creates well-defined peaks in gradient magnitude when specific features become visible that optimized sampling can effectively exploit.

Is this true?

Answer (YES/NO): YES